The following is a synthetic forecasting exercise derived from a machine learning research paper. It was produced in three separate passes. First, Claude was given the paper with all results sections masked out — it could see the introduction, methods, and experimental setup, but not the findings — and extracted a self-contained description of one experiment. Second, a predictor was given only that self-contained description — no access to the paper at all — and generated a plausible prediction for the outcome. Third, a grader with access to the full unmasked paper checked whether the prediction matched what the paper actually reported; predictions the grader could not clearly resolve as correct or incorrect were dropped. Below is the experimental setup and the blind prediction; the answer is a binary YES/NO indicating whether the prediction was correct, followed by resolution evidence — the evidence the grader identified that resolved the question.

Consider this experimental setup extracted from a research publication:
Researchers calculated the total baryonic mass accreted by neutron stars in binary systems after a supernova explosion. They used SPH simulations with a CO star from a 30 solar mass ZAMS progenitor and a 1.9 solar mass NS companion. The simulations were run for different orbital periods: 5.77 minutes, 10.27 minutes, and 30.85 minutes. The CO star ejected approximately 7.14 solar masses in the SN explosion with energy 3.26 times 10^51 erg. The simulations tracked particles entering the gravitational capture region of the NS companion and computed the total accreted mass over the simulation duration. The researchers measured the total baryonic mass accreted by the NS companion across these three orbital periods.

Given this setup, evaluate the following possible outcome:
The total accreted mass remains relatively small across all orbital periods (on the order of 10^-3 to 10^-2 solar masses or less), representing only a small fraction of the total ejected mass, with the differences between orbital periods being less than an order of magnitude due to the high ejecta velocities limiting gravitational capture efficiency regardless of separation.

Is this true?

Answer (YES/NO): NO